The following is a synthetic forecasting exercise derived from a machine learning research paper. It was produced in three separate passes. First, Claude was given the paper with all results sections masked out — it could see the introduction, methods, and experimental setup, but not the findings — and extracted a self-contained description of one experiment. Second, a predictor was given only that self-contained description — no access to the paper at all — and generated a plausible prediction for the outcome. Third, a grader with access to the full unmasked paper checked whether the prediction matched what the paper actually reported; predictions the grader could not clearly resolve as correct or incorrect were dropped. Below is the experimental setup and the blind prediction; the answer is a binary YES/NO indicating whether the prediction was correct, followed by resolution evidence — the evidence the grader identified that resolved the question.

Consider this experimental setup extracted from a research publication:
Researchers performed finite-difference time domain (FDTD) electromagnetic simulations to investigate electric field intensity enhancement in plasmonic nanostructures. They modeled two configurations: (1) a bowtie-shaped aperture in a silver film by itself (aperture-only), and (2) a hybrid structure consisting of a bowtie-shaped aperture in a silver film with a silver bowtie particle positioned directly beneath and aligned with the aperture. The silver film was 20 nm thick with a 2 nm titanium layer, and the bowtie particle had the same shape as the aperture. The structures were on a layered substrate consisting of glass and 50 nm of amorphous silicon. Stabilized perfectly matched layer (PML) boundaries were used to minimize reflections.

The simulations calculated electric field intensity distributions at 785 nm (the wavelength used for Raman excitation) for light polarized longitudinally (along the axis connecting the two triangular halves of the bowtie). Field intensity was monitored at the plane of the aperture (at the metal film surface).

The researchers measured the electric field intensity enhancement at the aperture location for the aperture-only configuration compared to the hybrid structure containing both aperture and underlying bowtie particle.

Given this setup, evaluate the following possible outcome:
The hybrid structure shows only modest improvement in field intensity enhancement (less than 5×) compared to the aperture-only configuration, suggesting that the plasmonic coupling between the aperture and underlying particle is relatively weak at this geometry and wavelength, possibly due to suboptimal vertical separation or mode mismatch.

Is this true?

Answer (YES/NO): NO